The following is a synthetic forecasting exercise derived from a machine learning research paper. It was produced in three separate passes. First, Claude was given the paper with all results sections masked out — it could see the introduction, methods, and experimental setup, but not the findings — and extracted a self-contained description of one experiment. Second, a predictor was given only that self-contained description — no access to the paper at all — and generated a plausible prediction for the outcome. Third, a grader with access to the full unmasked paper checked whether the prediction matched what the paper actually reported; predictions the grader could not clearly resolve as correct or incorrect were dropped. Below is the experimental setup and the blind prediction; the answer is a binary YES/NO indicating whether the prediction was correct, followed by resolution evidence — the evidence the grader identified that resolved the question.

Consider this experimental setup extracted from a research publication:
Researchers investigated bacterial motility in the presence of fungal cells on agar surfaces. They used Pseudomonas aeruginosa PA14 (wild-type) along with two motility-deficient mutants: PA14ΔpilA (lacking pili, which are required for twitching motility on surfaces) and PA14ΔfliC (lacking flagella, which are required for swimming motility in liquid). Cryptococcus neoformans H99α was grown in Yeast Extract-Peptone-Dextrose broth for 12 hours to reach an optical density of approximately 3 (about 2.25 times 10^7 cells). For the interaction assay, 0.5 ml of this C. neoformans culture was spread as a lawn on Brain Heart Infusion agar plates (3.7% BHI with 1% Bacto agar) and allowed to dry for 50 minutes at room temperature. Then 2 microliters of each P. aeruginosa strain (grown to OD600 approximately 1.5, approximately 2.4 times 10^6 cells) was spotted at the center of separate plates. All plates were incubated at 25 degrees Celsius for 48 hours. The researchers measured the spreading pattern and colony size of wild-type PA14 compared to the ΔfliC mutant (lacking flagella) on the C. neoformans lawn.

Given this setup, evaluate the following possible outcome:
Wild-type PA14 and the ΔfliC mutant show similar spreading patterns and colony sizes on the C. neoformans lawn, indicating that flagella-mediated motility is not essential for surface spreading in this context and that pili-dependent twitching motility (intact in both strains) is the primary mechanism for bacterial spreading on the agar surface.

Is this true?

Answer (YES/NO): NO